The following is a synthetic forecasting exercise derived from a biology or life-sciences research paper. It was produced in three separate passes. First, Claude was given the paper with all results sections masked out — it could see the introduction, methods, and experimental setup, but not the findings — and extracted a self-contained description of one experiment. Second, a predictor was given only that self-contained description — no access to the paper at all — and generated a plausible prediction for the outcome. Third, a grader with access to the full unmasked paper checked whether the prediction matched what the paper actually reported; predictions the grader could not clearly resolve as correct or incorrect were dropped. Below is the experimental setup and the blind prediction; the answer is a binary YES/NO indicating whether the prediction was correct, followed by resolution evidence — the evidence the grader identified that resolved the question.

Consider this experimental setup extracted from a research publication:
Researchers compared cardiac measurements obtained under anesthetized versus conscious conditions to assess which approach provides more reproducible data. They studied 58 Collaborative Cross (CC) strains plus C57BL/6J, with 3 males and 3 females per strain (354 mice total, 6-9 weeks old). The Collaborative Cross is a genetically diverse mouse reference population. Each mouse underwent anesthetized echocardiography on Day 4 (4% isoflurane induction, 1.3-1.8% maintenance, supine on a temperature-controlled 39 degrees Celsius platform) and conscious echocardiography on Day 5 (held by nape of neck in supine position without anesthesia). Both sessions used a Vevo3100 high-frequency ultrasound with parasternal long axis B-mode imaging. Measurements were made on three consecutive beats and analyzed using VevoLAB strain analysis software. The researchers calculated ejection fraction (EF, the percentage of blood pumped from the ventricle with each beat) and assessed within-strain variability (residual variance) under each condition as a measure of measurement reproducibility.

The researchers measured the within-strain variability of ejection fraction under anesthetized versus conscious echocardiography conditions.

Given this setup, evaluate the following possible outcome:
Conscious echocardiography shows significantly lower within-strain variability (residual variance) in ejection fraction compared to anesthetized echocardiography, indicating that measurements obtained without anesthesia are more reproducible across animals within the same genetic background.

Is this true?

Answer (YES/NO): NO